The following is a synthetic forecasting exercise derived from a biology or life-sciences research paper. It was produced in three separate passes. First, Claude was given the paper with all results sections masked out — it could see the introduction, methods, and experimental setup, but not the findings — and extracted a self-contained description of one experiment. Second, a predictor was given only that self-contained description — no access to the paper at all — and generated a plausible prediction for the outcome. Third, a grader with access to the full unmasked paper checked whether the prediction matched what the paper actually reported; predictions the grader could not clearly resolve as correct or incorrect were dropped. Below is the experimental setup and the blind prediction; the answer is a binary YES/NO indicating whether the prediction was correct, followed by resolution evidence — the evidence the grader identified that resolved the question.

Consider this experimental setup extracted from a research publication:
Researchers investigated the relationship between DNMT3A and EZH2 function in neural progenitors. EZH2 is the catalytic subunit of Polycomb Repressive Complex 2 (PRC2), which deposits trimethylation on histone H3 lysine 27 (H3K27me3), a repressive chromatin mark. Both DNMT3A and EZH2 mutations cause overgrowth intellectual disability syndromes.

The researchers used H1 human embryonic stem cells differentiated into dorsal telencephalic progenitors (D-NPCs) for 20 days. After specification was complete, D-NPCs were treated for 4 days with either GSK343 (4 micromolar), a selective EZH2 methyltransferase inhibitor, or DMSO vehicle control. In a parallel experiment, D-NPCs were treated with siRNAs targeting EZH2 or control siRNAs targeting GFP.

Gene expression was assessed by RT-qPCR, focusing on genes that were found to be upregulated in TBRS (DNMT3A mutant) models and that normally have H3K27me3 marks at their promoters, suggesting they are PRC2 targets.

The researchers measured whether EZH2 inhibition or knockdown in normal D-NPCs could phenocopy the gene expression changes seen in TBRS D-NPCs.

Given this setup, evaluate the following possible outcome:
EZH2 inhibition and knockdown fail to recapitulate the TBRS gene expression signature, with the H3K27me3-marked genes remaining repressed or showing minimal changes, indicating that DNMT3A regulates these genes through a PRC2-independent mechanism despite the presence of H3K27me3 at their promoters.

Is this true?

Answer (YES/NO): NO